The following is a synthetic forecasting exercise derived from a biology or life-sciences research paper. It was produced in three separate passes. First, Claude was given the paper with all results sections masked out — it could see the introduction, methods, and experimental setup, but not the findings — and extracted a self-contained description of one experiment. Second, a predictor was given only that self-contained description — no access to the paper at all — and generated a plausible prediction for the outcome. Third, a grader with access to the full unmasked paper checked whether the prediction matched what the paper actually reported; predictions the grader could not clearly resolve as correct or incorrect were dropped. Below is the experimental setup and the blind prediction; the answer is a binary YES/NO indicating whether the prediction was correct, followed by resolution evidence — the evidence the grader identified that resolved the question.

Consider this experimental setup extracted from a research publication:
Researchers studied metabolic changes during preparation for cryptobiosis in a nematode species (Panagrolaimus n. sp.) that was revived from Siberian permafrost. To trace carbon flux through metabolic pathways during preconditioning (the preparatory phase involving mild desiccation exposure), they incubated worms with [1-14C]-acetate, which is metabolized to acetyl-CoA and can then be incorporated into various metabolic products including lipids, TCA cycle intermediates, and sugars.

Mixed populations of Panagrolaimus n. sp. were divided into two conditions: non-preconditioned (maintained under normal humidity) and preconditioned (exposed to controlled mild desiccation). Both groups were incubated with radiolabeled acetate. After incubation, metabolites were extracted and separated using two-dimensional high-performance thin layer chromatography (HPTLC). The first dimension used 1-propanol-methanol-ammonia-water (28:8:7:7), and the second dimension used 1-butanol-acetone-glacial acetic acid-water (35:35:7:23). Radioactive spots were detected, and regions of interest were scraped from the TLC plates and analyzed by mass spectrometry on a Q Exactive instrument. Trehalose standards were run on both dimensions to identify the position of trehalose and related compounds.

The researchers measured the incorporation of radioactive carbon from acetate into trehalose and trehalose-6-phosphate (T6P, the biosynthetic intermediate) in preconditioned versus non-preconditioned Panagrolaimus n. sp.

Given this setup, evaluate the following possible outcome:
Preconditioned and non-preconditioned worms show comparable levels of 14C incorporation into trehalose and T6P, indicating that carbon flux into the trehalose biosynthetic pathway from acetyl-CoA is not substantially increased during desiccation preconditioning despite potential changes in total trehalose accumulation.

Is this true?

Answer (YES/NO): NO